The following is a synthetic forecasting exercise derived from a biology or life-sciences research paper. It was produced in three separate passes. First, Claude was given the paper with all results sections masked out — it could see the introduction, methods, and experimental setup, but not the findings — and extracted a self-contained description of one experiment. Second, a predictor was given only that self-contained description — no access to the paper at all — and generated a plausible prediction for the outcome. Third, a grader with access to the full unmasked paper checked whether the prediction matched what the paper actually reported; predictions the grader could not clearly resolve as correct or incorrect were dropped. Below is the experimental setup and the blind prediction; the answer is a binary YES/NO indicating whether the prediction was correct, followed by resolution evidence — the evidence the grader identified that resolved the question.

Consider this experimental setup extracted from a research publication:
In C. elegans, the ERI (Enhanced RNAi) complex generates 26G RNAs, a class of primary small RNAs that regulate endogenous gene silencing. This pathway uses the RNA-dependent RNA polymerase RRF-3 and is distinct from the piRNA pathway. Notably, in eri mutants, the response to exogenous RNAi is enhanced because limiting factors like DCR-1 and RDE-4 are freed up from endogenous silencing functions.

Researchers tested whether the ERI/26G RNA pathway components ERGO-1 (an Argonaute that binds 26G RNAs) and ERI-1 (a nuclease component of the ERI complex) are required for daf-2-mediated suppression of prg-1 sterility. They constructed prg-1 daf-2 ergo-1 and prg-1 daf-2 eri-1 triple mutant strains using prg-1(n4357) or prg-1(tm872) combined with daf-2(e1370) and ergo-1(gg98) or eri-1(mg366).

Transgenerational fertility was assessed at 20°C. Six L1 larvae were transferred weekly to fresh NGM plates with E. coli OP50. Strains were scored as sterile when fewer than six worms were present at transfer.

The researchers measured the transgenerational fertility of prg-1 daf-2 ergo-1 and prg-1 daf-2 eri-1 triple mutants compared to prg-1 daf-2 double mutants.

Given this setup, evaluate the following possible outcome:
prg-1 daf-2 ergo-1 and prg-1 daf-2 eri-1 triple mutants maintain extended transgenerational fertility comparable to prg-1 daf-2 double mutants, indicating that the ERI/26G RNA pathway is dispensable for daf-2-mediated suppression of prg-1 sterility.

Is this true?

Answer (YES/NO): YES